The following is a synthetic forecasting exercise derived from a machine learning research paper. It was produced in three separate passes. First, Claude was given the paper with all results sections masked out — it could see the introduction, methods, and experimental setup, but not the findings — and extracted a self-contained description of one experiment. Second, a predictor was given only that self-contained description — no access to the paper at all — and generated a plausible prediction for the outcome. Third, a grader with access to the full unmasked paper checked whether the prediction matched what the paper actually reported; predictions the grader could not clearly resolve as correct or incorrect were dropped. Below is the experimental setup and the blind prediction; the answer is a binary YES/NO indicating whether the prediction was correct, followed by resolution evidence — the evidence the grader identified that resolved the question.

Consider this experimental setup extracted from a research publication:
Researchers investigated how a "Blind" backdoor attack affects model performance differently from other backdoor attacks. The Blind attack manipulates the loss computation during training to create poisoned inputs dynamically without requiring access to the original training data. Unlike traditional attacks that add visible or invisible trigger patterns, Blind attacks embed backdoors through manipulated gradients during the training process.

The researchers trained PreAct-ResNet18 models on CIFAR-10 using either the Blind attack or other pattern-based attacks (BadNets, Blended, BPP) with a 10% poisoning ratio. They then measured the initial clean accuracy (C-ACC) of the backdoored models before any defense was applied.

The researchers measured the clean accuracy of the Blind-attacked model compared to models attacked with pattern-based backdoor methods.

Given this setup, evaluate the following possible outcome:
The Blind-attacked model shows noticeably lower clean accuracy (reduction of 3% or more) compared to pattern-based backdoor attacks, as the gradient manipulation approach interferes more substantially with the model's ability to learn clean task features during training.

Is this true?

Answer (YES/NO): YES